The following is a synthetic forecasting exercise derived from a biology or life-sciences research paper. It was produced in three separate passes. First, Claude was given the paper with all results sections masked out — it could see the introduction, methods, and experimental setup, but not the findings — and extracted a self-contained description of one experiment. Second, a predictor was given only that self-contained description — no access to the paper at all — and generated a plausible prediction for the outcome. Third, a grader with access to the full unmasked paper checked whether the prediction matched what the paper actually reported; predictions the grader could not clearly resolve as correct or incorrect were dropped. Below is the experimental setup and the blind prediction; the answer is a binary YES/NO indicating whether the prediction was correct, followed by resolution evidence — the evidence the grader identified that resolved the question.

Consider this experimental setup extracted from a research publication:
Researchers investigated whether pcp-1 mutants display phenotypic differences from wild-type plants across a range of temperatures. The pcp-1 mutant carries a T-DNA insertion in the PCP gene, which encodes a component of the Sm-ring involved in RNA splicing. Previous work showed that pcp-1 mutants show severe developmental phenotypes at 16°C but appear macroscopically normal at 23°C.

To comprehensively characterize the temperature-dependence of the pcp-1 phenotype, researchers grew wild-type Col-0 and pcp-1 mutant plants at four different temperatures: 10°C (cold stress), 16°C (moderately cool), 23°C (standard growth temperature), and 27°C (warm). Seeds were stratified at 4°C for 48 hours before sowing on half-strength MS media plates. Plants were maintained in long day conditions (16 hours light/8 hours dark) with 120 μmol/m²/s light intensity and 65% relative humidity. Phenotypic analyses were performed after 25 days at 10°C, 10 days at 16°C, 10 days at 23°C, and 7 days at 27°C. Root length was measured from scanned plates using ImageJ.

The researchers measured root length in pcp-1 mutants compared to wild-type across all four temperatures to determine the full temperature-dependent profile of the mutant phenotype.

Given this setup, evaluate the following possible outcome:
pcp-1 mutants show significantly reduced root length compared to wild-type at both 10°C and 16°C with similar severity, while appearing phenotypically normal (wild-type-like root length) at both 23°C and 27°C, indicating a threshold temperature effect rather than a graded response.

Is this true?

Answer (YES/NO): NO